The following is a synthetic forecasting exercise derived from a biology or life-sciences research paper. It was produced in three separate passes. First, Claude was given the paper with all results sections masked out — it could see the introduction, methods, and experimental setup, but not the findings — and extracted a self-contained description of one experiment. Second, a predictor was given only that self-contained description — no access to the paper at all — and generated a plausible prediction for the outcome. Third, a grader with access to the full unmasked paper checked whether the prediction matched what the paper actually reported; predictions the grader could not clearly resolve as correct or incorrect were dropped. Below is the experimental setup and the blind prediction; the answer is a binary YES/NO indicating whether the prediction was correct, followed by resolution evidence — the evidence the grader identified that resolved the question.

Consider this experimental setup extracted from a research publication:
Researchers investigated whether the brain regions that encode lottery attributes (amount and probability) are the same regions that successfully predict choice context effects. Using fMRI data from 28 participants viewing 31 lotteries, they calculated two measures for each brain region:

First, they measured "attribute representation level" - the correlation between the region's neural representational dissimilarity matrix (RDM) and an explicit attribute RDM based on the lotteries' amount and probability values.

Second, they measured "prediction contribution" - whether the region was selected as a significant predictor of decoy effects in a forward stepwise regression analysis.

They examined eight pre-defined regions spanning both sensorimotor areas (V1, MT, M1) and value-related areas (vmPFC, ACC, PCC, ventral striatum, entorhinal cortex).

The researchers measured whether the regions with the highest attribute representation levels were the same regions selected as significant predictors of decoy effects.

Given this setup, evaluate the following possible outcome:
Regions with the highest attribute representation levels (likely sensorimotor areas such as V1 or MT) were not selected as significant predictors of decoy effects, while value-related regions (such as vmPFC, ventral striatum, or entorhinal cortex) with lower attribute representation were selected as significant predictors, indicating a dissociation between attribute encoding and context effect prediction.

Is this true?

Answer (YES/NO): NO